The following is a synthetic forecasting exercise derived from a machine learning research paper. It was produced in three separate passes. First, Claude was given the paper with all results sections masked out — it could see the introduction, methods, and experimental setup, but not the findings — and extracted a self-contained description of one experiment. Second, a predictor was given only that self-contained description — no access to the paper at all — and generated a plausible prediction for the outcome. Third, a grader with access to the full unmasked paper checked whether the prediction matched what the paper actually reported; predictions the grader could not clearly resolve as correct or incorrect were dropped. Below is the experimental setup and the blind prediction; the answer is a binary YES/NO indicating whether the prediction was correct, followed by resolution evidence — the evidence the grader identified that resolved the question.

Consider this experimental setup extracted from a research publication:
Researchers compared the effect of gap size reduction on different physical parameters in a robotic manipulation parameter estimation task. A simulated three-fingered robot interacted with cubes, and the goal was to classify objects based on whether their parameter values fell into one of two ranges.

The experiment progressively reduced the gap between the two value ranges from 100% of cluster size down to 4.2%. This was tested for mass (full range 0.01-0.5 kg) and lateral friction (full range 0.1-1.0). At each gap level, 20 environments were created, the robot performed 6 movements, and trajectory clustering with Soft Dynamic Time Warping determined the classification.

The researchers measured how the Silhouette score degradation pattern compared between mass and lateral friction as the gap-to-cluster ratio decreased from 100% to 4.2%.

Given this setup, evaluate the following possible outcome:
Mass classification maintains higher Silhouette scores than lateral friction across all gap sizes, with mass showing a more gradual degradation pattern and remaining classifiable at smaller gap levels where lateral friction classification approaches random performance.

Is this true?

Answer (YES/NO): NO